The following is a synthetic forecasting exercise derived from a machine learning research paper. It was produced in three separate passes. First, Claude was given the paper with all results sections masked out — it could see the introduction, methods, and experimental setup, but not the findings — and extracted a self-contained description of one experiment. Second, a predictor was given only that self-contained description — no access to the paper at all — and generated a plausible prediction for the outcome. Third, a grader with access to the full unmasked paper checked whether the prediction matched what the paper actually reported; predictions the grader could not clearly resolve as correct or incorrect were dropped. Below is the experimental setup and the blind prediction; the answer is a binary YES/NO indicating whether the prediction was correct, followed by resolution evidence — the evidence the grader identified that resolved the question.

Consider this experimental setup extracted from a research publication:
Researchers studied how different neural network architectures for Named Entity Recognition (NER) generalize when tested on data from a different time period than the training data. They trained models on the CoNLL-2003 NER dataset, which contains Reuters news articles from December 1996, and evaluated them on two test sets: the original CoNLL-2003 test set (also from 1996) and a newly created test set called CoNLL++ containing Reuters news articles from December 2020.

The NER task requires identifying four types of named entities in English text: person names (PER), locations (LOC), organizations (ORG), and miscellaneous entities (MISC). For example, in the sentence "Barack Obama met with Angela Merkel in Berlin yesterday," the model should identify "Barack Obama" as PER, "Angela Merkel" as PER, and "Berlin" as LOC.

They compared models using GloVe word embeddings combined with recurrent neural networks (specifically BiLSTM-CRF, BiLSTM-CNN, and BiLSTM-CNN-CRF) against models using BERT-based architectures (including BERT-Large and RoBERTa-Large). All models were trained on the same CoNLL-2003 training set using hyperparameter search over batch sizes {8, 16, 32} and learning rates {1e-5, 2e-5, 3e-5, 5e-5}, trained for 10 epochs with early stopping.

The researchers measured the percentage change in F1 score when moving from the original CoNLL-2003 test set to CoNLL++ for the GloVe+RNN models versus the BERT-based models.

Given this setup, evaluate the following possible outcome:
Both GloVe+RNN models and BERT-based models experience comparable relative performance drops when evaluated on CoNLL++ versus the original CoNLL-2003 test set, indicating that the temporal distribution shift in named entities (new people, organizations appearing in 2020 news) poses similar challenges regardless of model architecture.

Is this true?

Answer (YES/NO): NO